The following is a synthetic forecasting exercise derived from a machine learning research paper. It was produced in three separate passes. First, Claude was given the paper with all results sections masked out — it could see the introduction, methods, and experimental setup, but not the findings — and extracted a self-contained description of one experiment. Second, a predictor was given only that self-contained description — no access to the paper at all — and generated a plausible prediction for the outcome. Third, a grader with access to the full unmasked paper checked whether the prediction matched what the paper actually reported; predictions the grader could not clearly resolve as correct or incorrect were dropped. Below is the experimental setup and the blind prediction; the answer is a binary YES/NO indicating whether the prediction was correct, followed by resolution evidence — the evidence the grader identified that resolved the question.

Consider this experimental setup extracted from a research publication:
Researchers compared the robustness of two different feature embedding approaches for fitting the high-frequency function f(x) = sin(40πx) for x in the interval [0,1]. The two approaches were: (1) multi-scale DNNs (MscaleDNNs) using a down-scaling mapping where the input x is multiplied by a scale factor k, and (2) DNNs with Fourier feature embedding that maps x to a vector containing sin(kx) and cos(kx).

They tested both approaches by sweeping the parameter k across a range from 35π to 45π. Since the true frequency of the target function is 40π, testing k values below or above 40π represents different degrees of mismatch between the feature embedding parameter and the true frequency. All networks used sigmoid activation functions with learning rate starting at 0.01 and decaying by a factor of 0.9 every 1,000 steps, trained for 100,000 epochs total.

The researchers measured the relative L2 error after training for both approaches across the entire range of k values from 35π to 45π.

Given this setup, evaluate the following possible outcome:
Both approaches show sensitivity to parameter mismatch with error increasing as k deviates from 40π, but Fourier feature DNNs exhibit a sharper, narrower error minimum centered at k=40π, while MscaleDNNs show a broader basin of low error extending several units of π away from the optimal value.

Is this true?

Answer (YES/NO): NO